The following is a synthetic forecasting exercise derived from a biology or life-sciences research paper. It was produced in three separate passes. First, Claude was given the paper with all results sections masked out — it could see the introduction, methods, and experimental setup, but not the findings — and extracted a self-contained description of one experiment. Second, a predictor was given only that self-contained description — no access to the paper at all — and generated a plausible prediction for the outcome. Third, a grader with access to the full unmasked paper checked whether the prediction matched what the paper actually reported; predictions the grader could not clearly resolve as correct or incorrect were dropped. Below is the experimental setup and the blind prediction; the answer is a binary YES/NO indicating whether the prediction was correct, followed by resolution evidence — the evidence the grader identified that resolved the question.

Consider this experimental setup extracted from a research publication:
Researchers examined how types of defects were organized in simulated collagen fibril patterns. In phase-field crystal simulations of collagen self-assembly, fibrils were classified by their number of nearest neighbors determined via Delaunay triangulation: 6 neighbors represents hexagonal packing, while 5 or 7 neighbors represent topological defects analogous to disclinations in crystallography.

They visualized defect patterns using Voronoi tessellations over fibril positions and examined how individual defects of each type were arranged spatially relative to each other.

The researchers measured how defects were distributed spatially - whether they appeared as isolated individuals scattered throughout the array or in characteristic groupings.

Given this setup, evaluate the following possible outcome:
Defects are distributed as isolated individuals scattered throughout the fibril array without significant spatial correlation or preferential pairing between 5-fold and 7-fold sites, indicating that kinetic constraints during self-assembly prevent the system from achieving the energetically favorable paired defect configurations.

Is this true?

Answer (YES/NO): NO